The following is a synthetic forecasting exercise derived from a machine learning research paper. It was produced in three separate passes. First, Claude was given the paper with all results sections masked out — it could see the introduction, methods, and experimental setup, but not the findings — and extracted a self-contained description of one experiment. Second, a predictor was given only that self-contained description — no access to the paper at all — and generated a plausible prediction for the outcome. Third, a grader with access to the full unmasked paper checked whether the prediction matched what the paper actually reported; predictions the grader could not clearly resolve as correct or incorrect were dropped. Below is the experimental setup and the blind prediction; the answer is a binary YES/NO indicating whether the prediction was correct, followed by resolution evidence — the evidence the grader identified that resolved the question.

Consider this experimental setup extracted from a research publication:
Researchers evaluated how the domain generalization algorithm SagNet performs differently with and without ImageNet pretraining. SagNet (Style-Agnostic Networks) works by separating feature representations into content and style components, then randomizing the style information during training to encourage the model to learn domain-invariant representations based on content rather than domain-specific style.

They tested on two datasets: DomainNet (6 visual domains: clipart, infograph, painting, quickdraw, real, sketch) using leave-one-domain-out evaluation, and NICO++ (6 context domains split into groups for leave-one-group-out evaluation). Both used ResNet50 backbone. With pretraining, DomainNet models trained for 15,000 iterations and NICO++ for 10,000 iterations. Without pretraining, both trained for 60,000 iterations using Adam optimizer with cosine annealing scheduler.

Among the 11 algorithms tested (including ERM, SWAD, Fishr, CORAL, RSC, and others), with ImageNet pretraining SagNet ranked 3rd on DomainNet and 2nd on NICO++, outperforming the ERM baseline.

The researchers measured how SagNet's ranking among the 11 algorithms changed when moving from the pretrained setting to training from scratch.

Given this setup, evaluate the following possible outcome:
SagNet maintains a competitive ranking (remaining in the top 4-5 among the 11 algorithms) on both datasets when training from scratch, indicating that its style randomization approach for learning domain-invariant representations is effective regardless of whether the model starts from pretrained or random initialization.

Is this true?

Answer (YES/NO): NO